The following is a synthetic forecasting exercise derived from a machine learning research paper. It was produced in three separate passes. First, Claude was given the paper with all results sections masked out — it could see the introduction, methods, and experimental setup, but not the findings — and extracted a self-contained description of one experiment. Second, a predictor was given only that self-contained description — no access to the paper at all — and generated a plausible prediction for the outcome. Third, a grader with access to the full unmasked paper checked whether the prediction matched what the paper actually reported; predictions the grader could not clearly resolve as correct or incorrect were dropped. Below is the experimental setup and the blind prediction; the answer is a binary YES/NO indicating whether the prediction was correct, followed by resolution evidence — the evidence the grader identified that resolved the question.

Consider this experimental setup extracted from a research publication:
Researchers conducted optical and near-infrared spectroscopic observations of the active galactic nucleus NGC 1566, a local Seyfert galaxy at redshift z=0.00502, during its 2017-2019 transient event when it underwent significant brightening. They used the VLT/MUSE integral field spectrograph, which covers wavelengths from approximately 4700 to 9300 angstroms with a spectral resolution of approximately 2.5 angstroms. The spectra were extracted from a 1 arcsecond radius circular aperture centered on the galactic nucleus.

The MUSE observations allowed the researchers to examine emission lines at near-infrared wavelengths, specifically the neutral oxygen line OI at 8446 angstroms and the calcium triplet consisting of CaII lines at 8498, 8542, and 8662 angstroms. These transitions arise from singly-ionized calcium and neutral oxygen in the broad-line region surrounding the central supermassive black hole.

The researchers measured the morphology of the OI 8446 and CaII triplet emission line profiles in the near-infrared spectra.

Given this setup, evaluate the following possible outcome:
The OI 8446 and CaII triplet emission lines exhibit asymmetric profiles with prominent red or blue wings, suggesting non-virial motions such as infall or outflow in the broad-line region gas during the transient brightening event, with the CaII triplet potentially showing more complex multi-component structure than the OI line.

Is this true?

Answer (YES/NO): NO